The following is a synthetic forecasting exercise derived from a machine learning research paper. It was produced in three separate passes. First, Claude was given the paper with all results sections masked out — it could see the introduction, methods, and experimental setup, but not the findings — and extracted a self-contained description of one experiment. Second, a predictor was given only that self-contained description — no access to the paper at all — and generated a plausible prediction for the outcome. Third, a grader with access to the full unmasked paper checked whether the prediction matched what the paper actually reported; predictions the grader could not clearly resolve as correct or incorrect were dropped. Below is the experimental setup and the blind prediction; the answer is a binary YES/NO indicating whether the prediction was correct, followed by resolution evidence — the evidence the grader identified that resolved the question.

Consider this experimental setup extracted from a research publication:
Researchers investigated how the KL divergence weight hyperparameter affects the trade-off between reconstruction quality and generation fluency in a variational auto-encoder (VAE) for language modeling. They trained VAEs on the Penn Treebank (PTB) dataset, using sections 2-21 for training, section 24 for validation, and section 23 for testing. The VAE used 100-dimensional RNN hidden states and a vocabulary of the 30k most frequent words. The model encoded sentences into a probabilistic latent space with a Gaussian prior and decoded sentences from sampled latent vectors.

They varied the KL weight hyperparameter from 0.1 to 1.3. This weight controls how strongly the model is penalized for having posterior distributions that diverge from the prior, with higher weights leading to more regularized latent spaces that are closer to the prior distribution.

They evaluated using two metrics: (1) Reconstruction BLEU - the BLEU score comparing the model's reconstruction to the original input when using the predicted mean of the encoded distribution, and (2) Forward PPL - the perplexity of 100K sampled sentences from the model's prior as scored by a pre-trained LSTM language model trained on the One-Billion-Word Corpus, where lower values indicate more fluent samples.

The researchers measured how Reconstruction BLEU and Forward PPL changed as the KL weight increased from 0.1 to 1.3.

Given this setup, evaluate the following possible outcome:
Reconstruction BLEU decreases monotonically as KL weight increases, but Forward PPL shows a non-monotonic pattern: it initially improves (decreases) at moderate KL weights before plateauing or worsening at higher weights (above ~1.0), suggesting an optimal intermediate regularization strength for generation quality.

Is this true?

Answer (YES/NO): NO